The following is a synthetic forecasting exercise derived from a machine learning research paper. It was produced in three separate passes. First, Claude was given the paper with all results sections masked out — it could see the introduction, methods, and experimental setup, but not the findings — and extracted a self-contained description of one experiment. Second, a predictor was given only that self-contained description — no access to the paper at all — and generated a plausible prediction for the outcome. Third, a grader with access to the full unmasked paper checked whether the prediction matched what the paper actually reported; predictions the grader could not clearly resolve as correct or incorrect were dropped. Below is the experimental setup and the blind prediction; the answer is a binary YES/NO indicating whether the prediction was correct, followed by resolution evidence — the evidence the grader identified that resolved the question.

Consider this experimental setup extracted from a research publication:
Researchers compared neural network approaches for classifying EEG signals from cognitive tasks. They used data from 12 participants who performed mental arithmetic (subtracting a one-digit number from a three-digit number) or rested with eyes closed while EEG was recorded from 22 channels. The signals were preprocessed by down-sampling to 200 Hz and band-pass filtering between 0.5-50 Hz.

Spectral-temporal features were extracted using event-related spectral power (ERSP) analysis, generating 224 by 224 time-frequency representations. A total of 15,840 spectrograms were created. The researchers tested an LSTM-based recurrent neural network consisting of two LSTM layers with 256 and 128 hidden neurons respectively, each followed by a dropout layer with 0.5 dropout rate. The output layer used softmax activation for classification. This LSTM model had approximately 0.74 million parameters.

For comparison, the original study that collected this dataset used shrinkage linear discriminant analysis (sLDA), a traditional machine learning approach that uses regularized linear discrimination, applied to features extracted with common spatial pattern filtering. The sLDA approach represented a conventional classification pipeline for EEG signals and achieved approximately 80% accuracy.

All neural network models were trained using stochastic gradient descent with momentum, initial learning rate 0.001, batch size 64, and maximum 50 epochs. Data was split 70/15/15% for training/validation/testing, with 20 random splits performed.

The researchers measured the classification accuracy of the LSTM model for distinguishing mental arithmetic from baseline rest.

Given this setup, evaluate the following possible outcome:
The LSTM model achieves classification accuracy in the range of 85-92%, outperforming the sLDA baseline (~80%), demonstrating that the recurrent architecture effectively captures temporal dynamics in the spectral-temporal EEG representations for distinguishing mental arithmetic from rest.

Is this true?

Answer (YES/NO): NO